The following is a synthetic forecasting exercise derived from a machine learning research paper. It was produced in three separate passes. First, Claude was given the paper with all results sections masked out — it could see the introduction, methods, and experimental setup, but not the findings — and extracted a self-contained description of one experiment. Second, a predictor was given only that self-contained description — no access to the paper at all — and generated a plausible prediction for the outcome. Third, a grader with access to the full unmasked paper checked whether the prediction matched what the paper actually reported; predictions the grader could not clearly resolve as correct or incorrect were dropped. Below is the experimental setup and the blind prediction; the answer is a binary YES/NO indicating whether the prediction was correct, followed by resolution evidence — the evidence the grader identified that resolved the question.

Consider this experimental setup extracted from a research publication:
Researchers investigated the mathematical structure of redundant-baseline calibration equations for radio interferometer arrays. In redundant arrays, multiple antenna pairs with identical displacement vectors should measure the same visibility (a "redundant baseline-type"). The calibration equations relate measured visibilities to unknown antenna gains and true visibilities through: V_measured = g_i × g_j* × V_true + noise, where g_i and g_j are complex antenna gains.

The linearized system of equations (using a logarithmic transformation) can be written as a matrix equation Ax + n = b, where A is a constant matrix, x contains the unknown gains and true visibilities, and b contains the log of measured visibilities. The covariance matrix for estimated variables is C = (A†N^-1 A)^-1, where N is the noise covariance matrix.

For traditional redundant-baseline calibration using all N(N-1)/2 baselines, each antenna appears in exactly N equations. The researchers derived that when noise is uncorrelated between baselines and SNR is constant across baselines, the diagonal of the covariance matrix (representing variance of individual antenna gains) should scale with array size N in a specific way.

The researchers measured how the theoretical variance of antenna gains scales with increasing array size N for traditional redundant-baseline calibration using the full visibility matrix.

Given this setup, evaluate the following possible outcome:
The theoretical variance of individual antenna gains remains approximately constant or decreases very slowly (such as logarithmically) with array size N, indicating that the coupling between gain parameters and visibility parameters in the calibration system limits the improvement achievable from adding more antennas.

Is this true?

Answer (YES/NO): NO